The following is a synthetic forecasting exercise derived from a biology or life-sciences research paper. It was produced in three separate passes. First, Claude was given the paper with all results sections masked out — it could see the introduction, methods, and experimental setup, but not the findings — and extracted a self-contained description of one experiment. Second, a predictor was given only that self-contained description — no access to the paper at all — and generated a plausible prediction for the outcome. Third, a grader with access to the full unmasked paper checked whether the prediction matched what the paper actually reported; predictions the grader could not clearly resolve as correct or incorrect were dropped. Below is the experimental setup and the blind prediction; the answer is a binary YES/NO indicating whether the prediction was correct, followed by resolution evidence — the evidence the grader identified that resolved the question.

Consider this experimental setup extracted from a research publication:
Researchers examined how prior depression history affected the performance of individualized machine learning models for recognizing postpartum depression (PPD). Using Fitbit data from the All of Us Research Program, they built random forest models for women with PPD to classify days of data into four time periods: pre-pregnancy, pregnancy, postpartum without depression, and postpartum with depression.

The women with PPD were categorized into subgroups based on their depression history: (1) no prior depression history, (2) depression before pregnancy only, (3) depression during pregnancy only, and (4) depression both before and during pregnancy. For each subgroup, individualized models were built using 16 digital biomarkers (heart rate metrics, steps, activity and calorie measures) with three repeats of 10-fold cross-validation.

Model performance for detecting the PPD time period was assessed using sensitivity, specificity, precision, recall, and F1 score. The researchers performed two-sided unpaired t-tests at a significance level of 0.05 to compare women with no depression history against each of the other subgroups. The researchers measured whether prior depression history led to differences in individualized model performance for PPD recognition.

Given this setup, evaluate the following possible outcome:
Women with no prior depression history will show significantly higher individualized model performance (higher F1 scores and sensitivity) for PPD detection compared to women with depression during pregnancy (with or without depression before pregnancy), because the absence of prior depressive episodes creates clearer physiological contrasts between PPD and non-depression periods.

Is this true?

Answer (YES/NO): NO